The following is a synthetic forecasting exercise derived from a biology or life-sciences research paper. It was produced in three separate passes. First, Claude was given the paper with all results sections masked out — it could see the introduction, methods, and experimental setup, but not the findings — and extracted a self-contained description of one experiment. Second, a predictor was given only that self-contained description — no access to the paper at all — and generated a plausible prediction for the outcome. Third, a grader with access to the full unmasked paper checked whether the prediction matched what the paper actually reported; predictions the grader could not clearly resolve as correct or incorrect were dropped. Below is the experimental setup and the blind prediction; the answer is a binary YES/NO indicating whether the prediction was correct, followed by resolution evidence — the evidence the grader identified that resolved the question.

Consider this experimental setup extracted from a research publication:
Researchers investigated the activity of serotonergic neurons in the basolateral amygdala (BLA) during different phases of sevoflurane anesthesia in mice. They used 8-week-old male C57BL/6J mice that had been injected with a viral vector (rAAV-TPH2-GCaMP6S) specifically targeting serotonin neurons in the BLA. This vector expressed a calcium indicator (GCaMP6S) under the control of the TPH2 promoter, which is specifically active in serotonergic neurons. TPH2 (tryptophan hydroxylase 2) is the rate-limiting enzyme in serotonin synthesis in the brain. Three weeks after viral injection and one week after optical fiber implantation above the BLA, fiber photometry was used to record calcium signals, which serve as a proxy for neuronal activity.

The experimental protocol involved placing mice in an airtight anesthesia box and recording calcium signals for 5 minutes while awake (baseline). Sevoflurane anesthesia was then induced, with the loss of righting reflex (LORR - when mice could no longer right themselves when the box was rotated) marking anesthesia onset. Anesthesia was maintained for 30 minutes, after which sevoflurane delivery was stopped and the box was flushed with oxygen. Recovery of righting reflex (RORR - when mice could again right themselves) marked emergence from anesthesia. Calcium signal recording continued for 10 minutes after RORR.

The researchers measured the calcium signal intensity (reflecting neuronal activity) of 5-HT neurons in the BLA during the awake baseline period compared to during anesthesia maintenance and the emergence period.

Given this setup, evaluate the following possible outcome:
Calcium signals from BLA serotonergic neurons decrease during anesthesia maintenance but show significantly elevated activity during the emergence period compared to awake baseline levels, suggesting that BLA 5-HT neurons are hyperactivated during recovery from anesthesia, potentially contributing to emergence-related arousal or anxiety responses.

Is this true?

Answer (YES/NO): NO